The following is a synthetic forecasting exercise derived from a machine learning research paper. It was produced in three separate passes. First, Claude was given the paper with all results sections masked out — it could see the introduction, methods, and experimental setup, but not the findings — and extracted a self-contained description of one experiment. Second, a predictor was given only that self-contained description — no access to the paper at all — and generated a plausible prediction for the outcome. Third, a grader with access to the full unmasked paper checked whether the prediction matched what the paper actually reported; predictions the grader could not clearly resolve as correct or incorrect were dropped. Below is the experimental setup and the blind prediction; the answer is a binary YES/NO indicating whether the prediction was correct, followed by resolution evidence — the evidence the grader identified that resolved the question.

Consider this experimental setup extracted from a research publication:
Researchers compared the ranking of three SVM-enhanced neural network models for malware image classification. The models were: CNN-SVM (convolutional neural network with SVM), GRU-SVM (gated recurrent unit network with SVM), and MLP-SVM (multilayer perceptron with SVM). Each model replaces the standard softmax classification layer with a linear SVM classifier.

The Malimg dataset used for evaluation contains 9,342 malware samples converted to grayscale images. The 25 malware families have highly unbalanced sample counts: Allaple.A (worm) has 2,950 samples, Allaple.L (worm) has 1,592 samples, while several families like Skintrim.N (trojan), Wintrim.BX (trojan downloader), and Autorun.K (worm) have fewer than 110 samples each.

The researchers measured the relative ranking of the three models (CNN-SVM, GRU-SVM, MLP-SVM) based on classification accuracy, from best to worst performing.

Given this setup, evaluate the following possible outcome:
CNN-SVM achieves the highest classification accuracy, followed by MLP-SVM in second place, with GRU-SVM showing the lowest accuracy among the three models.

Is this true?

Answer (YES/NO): NO